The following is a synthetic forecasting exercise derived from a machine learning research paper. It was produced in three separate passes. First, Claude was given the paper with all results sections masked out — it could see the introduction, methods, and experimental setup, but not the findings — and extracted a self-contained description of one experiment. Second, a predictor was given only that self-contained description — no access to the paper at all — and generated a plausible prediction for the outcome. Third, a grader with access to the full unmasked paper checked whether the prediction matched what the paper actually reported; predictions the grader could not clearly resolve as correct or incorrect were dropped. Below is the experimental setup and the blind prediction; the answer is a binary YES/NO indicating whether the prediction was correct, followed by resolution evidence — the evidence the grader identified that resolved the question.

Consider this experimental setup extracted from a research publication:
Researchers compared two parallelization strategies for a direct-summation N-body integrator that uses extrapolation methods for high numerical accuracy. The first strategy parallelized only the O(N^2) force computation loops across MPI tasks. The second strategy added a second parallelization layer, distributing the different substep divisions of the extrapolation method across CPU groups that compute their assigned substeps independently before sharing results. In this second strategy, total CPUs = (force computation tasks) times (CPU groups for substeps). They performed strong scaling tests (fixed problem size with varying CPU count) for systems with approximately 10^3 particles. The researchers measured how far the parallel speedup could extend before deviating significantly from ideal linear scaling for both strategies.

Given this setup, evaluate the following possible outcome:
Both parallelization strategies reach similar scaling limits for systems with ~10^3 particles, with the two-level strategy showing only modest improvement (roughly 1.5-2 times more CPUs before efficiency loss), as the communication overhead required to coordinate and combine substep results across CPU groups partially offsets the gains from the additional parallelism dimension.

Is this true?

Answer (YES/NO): NO